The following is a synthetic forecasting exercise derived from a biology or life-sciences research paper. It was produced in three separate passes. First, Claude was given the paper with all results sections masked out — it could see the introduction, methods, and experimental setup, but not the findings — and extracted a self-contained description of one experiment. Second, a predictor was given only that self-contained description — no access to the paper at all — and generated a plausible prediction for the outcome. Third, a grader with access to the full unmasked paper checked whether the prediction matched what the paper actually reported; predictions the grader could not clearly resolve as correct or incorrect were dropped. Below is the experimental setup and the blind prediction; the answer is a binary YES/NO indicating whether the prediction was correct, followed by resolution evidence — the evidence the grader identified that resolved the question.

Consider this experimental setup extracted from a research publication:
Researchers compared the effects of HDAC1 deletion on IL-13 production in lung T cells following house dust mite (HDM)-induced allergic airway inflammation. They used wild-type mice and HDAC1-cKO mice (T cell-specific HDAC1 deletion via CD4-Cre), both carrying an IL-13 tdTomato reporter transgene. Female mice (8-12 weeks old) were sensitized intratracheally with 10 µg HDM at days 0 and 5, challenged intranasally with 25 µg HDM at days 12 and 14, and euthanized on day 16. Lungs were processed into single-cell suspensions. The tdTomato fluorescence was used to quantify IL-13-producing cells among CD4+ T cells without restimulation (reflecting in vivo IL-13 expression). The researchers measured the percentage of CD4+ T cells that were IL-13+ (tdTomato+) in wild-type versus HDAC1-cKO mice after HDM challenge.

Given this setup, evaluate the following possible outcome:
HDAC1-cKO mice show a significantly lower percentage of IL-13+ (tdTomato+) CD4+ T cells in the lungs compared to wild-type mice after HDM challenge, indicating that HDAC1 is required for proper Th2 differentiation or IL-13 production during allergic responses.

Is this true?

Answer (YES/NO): NO